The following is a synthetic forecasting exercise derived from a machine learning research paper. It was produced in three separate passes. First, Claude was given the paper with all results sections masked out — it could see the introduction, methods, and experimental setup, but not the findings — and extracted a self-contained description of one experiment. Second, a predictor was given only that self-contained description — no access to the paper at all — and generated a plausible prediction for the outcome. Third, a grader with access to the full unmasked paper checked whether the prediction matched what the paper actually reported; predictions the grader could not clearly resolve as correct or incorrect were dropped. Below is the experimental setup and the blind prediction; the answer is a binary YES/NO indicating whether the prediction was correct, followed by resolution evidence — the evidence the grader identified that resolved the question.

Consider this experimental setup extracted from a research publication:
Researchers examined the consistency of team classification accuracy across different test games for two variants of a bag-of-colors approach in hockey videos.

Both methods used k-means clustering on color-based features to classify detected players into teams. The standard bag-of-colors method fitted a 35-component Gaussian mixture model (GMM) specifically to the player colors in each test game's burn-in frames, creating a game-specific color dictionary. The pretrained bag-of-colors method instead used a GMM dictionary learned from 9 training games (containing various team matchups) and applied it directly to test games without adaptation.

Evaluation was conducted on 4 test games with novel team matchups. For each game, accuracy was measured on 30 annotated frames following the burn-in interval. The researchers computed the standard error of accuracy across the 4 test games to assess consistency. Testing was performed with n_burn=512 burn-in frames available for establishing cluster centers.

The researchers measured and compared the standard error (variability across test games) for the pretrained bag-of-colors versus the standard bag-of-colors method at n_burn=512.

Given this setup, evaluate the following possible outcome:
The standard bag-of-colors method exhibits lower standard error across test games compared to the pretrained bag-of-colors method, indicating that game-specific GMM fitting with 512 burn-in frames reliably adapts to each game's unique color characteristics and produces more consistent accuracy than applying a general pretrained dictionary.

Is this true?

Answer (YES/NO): YES